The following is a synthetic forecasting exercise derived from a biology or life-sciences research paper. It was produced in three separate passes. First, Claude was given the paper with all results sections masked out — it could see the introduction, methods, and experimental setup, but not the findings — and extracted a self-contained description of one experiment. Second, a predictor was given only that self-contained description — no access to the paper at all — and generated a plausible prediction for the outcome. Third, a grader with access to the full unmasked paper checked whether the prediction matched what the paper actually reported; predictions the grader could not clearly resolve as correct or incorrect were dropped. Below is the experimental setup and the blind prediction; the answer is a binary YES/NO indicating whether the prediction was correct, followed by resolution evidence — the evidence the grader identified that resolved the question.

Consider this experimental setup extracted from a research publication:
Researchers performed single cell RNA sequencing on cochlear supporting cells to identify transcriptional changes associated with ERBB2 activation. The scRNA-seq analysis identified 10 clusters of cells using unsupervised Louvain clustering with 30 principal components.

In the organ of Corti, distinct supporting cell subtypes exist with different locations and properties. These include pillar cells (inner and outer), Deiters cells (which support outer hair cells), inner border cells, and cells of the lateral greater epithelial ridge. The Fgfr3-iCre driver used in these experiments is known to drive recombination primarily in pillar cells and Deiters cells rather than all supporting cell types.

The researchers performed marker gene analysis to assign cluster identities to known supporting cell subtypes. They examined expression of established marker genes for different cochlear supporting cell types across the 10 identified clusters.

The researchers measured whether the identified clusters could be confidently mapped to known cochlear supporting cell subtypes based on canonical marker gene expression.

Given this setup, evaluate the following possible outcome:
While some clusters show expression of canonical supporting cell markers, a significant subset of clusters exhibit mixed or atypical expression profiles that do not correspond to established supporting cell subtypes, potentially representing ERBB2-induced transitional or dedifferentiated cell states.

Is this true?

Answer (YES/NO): YES